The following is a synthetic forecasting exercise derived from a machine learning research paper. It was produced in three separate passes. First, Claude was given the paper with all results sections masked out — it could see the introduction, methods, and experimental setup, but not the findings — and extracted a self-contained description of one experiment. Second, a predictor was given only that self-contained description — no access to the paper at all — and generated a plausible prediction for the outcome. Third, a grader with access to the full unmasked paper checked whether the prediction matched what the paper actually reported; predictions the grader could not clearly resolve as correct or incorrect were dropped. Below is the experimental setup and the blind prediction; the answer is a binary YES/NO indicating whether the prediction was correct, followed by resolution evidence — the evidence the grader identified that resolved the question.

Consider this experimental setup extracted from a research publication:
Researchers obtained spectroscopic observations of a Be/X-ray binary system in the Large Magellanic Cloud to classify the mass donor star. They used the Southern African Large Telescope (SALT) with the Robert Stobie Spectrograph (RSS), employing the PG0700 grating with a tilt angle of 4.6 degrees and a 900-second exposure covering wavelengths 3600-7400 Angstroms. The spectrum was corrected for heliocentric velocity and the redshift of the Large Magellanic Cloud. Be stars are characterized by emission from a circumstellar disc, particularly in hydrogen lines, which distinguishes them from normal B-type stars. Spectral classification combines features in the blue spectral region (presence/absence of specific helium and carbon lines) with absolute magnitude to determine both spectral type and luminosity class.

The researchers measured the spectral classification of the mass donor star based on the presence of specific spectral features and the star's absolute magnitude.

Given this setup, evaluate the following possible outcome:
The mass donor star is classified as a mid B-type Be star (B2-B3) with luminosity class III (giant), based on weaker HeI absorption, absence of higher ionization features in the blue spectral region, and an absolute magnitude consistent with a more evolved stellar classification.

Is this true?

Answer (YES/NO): NO